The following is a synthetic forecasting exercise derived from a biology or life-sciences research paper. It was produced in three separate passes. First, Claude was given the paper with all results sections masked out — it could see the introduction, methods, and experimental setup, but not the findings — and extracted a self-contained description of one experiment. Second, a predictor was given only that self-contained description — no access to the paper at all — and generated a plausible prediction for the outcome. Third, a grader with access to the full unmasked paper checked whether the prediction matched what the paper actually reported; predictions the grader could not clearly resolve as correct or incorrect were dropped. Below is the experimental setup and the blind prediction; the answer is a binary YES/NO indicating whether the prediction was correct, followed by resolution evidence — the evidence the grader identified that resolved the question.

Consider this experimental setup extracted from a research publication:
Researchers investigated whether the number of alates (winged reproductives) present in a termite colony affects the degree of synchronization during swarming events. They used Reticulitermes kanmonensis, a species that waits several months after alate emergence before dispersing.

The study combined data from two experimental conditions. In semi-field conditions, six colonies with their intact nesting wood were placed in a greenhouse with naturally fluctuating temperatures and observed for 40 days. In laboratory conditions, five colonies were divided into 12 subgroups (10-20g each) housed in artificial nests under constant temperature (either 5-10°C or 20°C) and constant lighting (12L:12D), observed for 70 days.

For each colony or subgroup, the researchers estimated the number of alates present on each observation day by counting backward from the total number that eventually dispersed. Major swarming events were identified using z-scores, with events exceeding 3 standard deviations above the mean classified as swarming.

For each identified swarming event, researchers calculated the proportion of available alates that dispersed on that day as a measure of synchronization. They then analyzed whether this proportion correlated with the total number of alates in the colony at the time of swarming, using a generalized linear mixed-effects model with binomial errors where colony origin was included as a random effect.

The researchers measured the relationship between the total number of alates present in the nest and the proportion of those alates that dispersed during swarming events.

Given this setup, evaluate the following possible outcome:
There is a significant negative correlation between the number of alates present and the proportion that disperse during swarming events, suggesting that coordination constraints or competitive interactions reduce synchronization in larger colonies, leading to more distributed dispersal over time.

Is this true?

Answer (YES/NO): NO